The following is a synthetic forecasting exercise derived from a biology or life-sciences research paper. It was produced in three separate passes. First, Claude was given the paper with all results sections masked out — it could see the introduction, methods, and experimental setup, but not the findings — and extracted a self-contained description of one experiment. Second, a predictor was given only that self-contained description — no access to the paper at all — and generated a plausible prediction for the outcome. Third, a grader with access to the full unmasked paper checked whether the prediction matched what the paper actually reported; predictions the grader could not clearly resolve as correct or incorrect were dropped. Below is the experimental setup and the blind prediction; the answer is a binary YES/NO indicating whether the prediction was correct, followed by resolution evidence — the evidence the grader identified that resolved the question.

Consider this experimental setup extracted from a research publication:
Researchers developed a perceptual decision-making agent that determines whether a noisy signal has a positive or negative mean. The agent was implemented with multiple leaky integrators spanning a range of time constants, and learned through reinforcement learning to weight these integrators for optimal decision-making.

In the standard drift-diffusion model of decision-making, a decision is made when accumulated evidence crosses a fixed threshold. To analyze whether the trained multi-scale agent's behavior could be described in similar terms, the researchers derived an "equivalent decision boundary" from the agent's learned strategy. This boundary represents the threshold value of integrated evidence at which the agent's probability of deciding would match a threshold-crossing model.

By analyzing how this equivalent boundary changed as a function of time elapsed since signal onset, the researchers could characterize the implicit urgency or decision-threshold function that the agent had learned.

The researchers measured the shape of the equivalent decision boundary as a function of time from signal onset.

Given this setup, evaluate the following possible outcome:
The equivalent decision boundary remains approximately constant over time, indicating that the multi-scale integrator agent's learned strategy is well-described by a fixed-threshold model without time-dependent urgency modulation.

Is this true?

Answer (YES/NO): NO